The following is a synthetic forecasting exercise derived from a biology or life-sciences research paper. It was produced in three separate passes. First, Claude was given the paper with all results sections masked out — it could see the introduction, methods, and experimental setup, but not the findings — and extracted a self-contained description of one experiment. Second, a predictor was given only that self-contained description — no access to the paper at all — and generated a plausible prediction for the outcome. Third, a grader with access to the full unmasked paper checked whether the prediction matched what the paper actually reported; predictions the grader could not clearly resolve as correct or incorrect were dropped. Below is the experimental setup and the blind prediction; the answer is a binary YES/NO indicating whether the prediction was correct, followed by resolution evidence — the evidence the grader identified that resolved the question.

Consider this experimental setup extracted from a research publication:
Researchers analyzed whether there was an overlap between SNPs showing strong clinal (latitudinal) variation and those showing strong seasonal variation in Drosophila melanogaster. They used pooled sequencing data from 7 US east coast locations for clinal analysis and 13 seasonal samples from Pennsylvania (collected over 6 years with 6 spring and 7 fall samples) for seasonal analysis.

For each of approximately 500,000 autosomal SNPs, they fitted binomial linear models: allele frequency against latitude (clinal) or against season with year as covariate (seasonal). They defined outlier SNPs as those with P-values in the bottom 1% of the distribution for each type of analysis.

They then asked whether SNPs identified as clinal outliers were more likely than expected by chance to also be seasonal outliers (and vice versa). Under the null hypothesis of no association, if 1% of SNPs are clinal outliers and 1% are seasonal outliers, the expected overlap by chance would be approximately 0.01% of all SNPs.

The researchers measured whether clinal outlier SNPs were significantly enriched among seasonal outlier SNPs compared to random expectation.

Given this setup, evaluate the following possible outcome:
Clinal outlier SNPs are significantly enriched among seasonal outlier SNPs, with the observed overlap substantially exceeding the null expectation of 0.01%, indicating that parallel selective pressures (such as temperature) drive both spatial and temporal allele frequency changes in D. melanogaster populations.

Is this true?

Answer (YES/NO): YES